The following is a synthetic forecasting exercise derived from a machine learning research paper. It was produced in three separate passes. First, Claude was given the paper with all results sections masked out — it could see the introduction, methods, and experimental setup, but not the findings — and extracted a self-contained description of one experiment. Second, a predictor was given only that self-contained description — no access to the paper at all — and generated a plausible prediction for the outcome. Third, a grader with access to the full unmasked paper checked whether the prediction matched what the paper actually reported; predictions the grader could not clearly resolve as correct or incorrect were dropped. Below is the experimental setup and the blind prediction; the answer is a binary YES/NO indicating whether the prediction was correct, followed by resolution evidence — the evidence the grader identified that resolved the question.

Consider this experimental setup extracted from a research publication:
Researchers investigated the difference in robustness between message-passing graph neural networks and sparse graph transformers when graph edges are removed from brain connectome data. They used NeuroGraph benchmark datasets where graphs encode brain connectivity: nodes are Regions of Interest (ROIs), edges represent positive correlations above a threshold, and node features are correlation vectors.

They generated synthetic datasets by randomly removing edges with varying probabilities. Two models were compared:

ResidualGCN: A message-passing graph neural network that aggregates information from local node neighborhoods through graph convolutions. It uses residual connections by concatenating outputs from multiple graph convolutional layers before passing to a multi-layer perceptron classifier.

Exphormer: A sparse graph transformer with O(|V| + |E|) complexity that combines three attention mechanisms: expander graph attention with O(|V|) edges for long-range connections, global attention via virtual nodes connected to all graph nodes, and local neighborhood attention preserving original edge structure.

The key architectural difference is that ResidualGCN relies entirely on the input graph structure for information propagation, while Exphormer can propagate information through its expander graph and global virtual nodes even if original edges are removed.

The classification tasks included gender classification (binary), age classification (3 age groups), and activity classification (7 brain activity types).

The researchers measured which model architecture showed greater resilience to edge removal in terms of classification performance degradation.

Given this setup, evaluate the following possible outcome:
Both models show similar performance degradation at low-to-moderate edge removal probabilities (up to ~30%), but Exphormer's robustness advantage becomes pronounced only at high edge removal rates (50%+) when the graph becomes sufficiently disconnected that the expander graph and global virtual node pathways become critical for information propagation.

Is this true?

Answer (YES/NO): NO